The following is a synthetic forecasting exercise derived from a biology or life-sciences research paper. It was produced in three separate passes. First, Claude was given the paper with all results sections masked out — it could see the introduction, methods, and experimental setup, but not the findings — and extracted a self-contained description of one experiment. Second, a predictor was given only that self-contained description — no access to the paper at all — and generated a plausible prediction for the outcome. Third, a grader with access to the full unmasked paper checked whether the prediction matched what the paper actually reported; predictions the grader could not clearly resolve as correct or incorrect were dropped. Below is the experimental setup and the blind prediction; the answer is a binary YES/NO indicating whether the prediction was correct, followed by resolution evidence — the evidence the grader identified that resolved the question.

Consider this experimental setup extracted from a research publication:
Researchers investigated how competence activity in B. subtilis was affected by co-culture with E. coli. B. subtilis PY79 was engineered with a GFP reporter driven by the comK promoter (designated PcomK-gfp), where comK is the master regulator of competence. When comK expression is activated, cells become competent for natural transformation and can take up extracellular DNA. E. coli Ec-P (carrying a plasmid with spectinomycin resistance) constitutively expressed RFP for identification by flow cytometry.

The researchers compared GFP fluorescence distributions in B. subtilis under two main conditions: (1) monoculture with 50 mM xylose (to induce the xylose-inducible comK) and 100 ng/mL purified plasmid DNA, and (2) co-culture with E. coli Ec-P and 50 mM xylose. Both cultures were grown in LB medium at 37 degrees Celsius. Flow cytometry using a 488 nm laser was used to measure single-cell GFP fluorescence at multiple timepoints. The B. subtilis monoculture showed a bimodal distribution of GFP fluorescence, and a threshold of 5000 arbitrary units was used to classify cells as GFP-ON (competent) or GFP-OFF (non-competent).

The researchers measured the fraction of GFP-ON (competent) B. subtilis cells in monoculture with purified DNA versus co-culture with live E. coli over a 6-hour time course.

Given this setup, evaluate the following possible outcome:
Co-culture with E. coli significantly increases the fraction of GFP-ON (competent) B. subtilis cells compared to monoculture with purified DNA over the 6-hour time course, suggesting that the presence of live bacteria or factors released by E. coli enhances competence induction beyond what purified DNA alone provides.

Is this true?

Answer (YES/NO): NO